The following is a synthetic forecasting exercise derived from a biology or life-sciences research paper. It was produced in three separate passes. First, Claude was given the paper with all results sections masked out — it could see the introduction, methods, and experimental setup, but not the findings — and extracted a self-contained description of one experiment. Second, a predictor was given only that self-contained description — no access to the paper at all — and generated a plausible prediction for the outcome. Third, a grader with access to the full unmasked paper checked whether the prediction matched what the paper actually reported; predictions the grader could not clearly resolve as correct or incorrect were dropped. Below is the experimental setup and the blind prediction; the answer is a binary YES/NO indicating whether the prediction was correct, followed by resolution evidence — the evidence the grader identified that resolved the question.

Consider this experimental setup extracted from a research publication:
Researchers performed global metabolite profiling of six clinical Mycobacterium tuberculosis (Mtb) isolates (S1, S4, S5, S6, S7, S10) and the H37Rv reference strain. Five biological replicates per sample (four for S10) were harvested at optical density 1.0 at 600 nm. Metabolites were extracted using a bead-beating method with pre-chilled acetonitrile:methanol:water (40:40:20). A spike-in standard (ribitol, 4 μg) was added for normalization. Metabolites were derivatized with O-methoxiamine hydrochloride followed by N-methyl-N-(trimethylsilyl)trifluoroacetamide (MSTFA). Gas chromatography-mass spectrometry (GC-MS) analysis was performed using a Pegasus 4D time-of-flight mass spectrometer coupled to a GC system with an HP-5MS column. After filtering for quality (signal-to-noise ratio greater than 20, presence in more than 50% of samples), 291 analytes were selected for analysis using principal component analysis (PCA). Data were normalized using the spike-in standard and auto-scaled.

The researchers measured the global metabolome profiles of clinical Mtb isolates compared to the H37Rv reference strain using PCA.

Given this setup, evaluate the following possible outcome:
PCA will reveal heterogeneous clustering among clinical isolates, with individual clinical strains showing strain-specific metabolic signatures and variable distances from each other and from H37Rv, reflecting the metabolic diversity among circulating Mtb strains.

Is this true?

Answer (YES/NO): NO